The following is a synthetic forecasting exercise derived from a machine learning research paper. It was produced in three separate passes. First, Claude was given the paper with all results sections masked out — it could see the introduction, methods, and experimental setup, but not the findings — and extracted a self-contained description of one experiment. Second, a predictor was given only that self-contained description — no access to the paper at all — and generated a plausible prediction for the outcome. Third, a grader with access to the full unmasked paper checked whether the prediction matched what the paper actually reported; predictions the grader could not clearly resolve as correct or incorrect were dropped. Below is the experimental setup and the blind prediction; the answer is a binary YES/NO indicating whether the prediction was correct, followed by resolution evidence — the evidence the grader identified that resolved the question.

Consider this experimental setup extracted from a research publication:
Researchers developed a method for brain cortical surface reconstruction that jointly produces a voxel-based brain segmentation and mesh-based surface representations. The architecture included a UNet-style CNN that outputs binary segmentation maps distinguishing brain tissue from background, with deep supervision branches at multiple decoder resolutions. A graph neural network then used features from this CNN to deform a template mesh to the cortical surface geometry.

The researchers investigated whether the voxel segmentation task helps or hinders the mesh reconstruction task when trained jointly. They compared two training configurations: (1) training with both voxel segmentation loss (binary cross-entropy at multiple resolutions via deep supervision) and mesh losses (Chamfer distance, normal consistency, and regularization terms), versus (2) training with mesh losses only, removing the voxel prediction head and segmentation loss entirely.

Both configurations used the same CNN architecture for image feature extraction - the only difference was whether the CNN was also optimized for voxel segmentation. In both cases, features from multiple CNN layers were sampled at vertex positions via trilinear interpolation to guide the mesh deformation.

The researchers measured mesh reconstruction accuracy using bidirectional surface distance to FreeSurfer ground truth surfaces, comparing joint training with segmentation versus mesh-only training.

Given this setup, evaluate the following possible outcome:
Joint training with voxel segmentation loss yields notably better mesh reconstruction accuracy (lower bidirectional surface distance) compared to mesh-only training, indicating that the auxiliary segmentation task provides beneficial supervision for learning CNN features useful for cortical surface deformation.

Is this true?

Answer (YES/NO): NO